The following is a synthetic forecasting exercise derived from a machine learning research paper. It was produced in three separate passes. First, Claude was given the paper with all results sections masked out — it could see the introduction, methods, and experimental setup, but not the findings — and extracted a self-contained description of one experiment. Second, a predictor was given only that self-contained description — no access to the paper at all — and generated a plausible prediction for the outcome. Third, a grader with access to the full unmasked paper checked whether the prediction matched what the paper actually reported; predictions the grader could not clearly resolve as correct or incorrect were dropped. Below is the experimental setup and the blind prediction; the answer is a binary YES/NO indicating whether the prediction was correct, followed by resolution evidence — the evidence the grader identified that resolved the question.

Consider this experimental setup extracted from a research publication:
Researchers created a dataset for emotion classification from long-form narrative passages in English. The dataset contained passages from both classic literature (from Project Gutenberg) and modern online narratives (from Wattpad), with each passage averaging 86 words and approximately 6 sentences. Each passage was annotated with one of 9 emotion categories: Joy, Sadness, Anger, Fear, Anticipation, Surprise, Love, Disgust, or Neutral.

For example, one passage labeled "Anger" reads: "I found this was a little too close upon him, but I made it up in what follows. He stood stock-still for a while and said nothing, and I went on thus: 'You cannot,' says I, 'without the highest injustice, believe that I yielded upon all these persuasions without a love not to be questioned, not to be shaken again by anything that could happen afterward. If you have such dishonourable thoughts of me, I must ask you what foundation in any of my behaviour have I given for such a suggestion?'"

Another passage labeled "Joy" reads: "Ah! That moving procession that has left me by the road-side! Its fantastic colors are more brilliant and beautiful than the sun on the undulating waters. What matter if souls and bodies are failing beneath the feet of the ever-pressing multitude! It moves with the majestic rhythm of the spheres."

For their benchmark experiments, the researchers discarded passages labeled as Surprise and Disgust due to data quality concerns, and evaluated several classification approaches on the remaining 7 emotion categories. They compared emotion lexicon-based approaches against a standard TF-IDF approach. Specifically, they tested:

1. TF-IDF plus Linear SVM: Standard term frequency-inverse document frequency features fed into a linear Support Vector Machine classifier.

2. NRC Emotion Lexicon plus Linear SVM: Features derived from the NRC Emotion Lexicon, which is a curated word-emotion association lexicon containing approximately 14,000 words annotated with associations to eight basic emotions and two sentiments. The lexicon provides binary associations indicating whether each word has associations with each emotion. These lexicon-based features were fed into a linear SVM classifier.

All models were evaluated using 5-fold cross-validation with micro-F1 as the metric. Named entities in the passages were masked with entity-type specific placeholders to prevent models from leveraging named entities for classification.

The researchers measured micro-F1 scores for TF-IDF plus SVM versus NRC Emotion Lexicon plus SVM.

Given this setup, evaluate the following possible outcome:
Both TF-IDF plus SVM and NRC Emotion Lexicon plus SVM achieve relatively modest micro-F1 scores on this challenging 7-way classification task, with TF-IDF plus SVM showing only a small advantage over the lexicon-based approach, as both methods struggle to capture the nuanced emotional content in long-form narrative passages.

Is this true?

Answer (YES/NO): NO